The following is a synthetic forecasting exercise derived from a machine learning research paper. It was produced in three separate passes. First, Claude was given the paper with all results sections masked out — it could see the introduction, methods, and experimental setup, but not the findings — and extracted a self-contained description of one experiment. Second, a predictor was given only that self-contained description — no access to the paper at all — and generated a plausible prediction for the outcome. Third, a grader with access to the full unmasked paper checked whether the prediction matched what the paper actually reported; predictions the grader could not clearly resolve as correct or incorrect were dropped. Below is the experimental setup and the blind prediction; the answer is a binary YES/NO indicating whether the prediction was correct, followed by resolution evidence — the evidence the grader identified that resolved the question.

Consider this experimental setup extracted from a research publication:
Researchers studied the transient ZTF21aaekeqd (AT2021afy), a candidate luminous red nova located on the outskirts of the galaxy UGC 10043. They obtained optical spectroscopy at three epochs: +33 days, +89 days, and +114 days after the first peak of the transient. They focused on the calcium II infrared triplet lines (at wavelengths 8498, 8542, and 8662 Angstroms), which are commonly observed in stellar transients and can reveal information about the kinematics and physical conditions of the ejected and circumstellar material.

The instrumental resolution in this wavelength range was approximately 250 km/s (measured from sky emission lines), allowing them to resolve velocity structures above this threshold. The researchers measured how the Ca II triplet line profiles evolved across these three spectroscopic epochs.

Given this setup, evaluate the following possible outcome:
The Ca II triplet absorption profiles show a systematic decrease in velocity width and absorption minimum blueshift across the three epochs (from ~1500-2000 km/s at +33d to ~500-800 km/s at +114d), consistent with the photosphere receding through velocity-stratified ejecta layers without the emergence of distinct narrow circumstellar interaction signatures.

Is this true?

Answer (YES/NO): NO